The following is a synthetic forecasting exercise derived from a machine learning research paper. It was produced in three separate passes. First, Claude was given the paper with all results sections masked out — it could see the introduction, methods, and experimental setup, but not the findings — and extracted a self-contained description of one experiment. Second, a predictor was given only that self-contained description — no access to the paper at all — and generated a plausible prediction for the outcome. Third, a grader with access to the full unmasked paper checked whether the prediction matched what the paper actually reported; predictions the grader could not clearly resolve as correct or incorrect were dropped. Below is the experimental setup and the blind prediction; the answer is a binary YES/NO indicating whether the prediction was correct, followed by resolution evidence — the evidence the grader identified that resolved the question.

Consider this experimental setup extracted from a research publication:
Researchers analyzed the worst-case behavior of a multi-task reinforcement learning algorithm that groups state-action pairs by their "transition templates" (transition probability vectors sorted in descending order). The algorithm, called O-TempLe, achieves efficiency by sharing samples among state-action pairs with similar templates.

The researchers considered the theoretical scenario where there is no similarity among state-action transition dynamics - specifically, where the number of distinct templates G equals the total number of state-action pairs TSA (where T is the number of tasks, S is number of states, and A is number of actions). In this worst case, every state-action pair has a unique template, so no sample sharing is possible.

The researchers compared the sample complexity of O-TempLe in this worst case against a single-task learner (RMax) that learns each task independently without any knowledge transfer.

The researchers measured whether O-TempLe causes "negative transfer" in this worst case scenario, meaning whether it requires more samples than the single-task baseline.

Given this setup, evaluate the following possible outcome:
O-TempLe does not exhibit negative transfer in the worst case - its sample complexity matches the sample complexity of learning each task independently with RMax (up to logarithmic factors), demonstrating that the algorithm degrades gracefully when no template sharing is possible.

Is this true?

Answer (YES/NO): YES